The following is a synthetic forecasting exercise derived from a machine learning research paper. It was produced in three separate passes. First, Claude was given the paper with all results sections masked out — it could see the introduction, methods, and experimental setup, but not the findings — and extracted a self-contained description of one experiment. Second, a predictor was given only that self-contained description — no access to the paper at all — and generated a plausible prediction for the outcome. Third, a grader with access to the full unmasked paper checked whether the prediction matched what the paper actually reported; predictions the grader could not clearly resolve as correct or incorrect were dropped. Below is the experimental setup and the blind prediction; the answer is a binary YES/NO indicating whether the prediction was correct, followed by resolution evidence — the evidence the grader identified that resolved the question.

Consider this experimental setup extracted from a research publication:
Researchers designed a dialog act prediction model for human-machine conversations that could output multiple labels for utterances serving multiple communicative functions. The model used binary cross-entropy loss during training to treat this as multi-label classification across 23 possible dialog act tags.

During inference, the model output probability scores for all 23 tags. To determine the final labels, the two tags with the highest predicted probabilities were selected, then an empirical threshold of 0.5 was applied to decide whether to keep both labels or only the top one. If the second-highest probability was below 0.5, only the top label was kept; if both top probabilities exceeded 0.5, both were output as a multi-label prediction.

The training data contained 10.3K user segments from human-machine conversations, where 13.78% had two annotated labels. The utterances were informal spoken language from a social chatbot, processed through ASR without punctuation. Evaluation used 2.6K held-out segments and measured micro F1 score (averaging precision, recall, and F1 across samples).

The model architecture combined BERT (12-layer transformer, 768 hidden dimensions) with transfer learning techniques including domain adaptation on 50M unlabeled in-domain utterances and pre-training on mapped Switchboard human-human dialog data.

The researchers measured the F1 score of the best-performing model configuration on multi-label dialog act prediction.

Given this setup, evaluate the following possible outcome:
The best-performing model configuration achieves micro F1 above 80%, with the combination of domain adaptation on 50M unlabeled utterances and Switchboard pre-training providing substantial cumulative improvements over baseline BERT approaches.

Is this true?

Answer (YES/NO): NO